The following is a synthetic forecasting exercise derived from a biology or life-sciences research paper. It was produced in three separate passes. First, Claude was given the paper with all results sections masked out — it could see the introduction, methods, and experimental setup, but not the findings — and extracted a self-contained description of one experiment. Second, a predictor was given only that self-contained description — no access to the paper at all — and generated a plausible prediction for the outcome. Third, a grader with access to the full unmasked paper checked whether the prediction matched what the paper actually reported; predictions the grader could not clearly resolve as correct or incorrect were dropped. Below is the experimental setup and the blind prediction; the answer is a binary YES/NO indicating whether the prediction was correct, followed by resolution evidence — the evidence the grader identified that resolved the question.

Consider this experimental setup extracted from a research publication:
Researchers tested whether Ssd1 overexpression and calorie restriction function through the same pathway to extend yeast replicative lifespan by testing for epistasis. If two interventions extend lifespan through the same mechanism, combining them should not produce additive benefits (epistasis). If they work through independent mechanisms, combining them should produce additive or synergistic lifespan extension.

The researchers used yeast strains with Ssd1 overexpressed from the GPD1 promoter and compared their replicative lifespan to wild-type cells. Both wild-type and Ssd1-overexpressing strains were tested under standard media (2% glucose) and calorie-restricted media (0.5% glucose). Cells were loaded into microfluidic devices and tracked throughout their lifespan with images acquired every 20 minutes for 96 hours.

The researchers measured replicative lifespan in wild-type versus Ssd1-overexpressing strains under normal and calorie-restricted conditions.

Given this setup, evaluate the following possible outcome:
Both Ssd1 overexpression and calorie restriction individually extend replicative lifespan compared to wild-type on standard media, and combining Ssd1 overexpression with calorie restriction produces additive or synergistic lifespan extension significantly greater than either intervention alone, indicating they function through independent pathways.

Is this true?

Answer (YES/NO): NO